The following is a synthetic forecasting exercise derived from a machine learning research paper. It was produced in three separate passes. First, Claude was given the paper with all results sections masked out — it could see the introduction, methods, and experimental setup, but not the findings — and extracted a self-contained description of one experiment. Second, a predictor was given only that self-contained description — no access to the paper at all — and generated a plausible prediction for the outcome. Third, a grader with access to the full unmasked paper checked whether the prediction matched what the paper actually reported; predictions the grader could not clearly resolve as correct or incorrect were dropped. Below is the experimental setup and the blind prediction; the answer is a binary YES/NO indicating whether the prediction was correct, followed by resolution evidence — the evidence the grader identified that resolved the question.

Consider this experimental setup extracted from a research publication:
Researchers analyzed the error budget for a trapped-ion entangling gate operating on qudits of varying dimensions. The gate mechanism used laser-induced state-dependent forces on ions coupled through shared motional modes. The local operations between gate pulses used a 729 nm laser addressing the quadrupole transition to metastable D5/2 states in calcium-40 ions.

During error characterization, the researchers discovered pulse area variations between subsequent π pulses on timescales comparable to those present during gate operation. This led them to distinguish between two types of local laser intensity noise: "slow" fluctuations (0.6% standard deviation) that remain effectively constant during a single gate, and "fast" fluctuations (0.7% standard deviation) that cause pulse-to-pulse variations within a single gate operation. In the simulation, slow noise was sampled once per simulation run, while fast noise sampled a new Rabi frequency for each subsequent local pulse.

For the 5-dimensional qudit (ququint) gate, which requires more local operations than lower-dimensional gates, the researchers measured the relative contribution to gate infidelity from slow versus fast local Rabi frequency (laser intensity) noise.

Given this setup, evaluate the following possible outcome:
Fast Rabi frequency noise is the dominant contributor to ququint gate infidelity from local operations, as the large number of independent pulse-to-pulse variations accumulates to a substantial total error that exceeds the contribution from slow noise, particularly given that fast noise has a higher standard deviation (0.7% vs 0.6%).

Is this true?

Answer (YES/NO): NO